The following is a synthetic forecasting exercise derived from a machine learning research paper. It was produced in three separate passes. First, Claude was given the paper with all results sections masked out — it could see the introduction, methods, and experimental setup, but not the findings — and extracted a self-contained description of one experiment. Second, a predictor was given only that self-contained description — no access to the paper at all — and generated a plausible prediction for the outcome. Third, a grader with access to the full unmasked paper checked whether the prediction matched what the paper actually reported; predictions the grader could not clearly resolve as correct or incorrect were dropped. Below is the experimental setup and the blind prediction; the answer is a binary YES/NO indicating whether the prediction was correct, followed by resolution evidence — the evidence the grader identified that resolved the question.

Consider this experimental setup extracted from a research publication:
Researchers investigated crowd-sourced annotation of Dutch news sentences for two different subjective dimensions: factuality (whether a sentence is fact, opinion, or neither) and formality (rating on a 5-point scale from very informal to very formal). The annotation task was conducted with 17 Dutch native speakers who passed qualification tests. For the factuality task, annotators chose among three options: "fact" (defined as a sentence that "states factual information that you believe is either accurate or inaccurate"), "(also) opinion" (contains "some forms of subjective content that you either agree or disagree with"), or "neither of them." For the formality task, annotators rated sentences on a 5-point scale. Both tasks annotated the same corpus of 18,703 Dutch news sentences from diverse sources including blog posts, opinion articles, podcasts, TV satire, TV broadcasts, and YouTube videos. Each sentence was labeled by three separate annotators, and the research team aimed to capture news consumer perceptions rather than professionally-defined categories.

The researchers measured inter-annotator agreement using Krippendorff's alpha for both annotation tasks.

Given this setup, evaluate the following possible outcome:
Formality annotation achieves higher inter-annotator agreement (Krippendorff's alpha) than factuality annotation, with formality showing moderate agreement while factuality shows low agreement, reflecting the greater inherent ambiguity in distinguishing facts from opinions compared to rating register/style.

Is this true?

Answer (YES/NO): NO